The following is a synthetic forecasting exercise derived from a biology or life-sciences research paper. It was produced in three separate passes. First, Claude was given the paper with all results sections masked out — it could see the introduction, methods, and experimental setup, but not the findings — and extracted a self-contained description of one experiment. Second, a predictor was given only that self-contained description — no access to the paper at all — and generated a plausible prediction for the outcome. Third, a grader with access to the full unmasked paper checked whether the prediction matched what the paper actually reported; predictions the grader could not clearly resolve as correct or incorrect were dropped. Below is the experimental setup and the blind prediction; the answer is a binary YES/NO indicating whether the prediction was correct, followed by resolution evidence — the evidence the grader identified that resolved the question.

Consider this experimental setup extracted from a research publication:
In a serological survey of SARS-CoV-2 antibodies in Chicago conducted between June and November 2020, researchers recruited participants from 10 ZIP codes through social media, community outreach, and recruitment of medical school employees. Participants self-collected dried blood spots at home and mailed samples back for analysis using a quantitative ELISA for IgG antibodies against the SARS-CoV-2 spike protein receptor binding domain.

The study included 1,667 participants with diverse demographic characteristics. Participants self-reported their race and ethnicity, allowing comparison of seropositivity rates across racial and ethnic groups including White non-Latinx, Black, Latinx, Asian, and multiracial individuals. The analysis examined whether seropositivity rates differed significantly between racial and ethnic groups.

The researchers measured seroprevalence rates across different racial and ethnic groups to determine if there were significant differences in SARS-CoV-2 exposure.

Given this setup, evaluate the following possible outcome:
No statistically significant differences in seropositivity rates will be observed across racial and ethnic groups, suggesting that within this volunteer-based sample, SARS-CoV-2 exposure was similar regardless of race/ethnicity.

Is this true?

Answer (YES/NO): NO